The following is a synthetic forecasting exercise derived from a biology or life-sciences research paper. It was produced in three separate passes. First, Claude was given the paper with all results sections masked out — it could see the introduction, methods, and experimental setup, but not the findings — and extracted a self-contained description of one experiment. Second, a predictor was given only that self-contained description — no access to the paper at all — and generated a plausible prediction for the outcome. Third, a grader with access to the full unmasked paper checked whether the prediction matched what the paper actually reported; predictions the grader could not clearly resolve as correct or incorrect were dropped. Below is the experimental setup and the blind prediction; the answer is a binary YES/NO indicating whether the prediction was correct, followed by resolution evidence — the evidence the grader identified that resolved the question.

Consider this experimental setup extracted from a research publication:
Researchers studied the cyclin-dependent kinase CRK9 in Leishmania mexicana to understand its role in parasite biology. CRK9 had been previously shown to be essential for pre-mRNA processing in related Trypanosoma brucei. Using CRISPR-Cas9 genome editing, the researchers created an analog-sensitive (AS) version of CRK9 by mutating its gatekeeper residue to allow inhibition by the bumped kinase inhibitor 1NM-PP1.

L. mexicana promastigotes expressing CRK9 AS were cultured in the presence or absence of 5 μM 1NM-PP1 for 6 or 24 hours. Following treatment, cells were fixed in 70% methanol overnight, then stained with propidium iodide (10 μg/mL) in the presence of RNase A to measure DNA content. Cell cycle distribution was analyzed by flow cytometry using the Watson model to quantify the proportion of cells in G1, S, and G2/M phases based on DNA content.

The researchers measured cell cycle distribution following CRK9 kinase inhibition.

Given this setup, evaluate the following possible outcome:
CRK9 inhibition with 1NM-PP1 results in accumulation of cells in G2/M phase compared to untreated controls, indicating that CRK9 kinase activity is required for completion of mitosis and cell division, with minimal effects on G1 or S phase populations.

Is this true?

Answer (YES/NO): NO